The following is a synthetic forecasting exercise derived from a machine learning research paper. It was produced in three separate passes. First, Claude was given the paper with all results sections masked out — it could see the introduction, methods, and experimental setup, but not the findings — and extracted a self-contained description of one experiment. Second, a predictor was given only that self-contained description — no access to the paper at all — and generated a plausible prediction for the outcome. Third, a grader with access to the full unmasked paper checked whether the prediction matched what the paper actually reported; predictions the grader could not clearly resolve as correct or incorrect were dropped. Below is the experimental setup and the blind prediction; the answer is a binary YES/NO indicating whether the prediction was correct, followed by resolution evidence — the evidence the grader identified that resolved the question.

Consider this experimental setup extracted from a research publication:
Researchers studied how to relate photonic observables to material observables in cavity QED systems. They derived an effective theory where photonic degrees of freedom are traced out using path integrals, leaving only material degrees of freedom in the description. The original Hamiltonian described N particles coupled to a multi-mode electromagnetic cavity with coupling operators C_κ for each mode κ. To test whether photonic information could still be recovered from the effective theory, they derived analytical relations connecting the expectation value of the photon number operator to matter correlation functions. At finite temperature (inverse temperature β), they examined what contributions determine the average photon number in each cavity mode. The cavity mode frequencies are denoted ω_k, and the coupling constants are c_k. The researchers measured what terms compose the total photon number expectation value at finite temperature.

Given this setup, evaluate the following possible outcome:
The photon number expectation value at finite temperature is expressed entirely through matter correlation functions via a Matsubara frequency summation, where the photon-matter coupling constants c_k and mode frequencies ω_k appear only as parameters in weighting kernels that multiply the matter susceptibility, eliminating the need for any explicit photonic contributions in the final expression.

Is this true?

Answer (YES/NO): NO